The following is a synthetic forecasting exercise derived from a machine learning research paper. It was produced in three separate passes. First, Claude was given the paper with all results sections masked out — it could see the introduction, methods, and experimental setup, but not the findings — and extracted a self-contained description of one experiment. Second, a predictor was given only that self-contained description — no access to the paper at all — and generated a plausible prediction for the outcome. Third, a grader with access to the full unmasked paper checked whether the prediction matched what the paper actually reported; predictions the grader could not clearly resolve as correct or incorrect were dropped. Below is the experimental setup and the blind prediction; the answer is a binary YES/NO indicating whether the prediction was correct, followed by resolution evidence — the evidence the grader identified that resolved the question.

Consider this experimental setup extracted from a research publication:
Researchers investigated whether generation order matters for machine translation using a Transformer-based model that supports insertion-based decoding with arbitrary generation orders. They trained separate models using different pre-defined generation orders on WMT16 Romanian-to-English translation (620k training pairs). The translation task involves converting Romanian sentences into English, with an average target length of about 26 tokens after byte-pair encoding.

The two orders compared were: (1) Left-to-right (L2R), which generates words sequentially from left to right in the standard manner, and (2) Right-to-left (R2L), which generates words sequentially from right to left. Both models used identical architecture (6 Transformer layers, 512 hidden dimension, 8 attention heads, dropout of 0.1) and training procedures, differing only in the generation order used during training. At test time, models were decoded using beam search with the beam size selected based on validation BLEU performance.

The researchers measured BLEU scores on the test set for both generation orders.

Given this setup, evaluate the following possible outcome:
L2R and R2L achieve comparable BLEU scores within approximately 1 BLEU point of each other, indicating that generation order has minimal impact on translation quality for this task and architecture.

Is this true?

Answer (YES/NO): YES